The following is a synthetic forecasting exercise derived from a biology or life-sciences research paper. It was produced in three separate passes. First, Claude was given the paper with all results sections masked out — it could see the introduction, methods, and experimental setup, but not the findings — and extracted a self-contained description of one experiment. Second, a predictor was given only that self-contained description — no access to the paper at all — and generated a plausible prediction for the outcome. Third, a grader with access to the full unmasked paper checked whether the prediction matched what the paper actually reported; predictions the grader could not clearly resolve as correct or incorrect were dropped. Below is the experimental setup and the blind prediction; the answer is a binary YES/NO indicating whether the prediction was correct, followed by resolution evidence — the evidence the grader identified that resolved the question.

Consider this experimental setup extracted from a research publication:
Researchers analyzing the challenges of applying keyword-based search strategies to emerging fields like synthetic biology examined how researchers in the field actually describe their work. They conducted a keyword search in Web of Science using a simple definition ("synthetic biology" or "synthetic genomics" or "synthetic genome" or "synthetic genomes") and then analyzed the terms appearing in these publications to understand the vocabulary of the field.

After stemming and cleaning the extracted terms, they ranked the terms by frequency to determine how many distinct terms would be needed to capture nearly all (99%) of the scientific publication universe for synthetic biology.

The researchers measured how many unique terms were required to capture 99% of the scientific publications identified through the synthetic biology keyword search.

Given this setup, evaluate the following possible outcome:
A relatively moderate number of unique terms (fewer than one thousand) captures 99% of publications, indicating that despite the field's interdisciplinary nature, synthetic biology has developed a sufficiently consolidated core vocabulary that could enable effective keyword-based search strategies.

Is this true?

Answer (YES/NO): NO